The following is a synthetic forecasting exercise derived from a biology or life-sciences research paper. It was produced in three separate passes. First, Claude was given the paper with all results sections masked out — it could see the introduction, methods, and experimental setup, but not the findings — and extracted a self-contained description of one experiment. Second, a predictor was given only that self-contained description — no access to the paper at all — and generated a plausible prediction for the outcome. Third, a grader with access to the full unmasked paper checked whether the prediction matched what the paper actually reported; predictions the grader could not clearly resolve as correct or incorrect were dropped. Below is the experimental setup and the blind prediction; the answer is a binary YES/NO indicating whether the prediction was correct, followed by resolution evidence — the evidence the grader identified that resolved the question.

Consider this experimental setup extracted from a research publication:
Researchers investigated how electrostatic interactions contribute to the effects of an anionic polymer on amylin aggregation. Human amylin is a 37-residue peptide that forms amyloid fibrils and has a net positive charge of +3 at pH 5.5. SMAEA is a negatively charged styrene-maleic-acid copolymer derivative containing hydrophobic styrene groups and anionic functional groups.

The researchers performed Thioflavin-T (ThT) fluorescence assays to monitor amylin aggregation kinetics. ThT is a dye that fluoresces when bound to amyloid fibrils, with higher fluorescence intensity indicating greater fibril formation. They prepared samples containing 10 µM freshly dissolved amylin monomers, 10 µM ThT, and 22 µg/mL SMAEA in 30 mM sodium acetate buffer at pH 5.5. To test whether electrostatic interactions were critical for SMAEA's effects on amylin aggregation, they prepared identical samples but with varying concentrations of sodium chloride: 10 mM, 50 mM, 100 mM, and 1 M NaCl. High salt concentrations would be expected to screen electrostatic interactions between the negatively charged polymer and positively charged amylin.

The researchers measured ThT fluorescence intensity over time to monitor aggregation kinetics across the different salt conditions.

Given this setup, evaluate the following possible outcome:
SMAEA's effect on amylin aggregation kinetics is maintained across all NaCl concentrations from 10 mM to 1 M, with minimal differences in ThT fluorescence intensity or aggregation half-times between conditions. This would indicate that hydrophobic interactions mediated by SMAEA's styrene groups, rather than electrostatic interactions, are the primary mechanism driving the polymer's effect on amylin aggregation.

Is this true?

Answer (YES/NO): NO